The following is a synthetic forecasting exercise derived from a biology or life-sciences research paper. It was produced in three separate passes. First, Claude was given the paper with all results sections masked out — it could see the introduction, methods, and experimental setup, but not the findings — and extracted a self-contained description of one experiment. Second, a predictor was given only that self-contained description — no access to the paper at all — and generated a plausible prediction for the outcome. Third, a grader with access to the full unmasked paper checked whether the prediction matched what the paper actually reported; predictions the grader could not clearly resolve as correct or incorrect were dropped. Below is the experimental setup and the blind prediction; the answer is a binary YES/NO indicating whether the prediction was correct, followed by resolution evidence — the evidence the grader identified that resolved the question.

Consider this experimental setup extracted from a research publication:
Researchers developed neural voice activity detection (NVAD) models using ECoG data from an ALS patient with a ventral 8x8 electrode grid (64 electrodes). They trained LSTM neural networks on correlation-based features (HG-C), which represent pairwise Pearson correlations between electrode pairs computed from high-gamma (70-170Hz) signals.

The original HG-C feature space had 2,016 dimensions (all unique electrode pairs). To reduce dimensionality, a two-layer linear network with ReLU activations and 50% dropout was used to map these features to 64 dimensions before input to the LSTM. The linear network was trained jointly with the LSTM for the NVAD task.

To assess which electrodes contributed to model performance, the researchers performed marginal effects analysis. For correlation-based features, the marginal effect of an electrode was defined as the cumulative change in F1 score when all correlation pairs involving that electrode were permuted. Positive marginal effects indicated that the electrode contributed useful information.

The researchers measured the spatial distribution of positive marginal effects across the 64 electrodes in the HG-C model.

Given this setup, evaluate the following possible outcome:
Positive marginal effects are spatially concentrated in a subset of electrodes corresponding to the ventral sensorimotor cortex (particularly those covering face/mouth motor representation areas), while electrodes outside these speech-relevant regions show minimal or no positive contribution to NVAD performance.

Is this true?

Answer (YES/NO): NO